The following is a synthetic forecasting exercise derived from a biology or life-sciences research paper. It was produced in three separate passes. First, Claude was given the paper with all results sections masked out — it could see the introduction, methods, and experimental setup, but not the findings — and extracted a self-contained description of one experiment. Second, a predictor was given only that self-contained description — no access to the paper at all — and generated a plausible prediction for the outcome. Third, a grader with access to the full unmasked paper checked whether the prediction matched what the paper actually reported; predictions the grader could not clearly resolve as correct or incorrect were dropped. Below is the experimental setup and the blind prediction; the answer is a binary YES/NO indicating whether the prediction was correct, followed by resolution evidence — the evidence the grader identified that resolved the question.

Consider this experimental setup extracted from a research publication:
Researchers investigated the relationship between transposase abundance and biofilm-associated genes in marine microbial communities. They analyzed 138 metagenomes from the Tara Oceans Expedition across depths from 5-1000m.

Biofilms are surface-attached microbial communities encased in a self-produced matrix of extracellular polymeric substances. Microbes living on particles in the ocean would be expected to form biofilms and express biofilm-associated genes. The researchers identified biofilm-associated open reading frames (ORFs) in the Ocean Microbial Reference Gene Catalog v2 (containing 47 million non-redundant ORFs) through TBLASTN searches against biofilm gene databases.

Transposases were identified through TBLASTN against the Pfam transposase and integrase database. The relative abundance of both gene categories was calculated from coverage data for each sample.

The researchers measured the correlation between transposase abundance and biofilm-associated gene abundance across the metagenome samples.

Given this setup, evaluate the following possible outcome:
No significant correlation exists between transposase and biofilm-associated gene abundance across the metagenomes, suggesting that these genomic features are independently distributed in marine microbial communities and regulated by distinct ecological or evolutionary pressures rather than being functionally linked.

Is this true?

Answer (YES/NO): NO